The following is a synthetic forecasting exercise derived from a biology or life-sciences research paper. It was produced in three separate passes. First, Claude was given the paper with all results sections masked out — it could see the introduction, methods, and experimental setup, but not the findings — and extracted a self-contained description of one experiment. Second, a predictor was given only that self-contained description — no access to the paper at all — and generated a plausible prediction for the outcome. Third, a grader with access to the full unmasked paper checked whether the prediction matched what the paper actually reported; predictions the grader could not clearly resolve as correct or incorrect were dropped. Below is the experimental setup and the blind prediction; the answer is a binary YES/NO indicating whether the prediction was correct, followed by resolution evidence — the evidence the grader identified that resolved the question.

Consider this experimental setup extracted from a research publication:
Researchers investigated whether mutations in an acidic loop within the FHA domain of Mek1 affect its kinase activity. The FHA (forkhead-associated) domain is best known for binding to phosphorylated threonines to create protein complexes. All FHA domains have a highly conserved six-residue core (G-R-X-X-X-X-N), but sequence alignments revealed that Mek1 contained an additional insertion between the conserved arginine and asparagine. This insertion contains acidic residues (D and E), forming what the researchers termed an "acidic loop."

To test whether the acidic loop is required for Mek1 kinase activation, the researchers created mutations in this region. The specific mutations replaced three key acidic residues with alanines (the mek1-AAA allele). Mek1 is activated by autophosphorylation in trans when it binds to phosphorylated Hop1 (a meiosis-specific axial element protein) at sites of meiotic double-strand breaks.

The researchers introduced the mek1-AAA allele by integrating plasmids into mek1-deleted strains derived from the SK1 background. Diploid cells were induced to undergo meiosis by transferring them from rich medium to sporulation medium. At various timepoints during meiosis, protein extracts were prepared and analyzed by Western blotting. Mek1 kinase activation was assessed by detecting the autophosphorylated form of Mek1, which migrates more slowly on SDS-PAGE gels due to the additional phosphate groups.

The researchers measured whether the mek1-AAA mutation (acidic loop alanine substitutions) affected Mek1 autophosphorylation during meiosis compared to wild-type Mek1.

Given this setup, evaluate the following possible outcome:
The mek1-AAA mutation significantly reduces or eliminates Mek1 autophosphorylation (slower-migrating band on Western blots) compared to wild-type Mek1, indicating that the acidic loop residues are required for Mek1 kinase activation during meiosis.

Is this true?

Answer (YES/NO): NO